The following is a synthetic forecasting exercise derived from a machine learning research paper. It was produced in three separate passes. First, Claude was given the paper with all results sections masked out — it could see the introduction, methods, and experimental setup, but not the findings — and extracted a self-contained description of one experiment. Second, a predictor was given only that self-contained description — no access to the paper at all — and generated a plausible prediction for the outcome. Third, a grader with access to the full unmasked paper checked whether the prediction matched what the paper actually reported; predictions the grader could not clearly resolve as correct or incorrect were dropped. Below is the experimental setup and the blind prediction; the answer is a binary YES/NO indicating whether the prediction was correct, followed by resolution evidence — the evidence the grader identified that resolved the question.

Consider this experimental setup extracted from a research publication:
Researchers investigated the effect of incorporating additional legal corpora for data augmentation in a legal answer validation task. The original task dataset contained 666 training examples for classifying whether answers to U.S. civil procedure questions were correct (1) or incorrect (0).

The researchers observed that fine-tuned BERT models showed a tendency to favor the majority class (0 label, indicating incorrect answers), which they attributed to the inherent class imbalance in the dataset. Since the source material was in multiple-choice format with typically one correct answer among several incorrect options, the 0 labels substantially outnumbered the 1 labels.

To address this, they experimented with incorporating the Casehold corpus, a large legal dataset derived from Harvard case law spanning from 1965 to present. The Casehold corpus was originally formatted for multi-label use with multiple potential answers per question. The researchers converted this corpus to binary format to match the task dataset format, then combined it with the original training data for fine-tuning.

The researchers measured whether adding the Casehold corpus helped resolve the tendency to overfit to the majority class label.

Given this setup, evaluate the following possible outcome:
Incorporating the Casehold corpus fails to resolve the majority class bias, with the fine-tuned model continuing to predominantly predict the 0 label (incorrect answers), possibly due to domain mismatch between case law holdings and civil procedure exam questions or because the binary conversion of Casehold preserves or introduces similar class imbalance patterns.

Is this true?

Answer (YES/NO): YES